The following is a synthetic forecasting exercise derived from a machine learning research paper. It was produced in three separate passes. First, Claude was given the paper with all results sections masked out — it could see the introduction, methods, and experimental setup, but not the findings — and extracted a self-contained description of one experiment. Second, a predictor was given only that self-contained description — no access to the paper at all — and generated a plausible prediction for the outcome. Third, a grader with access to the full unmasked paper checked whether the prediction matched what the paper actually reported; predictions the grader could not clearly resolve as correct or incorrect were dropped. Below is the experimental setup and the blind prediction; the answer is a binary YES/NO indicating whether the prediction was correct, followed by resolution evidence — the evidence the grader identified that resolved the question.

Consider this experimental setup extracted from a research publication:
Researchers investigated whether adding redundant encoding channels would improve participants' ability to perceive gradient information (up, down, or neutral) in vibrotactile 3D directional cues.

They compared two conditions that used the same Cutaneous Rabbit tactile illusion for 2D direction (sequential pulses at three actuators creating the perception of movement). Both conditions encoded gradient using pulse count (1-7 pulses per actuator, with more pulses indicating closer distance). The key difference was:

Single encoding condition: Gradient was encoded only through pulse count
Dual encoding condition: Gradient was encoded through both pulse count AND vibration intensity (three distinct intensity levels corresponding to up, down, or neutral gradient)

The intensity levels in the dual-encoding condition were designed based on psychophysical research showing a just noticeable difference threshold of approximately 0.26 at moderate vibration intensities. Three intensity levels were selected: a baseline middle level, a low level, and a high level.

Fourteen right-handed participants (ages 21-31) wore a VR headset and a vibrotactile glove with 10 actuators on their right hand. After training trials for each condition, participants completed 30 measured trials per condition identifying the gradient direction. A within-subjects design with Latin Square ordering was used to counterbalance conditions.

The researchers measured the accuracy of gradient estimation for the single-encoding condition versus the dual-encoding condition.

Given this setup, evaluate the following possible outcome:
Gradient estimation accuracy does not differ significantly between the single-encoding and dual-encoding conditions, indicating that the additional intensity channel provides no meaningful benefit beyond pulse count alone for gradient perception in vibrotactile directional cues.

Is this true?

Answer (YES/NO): YES